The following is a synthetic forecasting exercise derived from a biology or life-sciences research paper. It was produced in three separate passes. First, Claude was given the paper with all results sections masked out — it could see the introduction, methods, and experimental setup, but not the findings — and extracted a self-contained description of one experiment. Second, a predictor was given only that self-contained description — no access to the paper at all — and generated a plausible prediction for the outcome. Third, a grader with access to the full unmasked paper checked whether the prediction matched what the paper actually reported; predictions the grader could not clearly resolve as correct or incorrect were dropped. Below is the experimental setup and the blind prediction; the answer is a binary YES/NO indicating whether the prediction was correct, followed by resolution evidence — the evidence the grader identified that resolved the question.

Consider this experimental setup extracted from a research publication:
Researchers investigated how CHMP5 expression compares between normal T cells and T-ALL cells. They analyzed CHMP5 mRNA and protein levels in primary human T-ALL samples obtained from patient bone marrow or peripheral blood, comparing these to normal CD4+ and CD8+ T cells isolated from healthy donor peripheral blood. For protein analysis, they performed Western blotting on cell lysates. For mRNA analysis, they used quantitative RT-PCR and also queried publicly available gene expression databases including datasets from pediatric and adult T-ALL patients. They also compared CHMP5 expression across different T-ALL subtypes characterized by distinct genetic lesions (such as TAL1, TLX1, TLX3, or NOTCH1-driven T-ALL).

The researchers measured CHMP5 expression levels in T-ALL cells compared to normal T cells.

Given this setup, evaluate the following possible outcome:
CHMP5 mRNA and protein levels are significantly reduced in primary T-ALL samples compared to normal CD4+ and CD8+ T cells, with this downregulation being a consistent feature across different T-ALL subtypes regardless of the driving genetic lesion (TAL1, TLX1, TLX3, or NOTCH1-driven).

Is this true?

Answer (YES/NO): NO